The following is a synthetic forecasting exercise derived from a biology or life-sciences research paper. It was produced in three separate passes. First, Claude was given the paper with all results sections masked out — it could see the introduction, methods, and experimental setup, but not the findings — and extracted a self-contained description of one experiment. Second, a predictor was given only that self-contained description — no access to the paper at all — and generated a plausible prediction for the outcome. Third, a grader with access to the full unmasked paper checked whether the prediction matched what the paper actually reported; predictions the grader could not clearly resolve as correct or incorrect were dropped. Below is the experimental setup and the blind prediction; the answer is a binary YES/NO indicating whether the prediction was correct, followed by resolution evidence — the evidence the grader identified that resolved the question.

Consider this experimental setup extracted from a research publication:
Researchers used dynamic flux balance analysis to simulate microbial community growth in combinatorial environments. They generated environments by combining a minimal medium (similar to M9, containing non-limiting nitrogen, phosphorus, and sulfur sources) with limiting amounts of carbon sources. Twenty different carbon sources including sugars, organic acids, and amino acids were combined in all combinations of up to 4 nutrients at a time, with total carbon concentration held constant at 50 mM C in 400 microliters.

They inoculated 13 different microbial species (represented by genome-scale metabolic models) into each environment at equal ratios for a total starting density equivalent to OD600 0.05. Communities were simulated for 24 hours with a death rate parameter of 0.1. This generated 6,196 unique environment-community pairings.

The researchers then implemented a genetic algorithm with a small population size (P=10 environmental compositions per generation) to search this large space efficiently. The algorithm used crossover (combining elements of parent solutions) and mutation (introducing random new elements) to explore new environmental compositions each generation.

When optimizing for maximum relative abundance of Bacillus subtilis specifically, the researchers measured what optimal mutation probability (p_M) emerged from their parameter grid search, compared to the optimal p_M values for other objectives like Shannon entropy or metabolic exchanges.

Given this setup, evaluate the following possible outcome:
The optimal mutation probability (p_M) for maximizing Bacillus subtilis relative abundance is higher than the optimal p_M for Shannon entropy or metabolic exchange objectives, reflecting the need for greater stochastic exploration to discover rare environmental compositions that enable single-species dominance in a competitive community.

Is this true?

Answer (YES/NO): NO